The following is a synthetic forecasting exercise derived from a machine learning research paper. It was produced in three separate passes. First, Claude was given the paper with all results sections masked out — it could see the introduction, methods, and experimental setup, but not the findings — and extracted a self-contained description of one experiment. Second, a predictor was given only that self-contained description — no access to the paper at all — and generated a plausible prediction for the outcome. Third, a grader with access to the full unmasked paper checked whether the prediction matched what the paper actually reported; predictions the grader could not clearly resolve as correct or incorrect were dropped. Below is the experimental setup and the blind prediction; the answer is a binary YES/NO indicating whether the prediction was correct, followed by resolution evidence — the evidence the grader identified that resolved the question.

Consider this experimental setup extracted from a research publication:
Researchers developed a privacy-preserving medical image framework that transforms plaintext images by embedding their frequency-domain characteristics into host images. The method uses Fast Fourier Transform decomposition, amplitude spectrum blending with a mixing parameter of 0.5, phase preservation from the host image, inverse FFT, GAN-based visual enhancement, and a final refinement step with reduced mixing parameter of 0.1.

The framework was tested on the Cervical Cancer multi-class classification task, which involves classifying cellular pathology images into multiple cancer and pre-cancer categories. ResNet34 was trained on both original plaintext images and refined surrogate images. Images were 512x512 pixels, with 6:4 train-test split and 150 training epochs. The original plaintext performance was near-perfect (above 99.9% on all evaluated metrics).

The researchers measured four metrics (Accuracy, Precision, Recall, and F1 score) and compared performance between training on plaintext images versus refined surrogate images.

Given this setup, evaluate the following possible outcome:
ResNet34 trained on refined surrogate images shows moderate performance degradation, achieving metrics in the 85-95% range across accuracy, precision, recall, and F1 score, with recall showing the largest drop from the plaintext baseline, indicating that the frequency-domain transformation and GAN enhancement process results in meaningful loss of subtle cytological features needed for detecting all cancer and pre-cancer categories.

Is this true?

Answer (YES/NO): NO